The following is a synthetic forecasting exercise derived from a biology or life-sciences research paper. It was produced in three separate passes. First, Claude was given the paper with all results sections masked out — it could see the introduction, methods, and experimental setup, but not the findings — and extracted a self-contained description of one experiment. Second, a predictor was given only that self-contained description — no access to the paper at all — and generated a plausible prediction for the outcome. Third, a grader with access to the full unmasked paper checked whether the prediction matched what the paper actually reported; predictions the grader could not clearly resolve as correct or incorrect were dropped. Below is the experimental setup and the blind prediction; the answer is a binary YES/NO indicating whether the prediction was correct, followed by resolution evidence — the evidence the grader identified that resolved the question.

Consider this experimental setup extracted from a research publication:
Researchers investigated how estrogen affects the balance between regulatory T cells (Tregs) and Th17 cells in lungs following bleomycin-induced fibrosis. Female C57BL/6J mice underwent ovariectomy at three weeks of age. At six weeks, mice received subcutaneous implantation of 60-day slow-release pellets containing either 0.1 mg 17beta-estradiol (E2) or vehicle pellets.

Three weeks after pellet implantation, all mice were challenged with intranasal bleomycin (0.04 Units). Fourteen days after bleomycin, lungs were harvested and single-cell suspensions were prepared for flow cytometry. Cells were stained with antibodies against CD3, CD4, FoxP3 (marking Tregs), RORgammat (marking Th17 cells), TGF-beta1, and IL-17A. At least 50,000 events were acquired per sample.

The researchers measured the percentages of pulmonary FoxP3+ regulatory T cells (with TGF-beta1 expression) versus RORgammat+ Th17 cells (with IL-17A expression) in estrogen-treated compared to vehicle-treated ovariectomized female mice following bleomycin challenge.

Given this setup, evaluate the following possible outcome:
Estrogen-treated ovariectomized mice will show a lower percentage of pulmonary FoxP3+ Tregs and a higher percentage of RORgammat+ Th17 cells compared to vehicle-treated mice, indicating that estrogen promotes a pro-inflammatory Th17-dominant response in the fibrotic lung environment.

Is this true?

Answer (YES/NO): NO